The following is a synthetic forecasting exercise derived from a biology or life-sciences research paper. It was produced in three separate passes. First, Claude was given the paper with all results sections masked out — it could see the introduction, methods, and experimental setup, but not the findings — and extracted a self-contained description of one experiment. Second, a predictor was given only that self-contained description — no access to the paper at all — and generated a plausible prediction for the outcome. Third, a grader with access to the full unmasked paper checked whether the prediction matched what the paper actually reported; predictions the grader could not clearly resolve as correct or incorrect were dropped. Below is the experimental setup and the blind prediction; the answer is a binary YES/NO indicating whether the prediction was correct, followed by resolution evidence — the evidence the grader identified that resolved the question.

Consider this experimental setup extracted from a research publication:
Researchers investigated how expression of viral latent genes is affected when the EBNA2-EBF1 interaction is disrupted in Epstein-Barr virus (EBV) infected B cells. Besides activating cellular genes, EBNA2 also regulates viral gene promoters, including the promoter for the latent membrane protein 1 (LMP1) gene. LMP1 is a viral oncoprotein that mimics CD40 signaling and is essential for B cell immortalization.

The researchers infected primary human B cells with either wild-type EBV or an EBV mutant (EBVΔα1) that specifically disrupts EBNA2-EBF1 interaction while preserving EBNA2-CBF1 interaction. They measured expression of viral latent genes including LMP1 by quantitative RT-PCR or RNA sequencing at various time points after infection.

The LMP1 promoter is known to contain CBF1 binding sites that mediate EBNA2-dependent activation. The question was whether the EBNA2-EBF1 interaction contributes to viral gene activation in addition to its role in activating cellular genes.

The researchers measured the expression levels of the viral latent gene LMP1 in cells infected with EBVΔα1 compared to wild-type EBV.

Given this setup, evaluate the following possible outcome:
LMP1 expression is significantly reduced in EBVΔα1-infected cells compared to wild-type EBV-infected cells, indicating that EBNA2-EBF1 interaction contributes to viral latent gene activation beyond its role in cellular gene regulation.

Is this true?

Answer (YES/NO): YES